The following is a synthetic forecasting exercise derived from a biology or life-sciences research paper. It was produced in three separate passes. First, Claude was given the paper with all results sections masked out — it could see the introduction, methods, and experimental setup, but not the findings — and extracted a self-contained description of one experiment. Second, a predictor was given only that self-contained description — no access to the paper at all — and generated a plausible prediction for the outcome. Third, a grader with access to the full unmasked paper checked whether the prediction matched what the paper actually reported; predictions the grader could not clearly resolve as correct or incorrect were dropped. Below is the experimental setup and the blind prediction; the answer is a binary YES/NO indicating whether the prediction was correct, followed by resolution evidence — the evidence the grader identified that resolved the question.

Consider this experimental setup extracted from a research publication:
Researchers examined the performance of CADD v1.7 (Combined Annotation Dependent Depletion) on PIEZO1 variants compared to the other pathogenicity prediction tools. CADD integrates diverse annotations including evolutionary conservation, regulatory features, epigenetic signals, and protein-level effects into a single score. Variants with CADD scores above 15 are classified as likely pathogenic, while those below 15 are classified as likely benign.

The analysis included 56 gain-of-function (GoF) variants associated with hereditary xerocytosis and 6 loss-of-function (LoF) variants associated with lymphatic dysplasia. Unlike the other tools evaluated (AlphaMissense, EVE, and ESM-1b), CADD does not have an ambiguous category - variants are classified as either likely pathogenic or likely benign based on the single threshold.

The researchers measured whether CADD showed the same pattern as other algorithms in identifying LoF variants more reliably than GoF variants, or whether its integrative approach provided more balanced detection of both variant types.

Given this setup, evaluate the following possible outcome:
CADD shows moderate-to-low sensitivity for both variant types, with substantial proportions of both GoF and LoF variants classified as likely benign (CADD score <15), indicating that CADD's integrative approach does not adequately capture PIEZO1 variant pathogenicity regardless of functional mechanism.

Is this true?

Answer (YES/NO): NO